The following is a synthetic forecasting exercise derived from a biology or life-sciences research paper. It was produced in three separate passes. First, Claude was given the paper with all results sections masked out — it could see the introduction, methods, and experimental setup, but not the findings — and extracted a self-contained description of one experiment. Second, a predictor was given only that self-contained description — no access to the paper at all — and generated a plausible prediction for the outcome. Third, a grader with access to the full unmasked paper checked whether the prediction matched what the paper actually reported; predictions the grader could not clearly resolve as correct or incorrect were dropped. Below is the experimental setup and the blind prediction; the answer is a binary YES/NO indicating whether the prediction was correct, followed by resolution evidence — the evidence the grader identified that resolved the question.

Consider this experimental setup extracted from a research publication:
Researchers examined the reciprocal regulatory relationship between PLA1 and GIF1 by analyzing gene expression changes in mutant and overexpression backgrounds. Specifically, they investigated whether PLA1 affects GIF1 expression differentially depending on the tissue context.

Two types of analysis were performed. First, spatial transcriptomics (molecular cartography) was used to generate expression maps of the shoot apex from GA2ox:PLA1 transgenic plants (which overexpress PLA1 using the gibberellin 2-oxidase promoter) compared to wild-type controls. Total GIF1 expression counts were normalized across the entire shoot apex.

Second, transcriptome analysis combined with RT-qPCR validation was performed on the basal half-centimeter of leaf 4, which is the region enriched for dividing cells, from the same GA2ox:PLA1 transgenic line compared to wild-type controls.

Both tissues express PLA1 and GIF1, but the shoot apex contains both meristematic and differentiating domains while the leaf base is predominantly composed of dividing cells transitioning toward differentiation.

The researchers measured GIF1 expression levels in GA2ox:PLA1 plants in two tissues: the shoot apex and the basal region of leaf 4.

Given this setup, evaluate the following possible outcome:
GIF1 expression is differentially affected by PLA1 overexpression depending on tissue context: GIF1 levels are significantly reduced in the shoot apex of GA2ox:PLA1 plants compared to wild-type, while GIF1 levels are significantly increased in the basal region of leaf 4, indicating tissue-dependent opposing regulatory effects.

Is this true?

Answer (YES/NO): YES